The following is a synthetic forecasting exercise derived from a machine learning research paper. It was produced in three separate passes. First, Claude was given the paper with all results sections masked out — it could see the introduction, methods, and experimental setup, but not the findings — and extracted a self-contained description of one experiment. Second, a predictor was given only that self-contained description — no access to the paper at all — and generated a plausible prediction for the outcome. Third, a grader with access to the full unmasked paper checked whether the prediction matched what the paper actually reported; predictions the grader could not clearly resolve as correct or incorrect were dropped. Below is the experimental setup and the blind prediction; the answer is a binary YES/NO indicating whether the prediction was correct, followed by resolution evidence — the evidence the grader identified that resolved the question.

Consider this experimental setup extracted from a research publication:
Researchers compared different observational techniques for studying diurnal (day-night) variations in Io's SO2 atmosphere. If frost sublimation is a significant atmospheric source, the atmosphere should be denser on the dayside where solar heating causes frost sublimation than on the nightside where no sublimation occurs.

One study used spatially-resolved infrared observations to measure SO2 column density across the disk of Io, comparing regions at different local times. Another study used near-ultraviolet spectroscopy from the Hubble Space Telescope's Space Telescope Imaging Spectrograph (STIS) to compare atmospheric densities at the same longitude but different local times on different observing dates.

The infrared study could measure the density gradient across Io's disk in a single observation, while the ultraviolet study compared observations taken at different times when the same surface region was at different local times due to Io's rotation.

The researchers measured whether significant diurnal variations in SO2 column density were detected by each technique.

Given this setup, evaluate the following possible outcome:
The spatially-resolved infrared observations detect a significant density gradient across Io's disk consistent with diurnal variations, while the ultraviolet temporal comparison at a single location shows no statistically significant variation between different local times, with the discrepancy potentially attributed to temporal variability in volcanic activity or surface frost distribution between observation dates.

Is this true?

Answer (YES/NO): NO